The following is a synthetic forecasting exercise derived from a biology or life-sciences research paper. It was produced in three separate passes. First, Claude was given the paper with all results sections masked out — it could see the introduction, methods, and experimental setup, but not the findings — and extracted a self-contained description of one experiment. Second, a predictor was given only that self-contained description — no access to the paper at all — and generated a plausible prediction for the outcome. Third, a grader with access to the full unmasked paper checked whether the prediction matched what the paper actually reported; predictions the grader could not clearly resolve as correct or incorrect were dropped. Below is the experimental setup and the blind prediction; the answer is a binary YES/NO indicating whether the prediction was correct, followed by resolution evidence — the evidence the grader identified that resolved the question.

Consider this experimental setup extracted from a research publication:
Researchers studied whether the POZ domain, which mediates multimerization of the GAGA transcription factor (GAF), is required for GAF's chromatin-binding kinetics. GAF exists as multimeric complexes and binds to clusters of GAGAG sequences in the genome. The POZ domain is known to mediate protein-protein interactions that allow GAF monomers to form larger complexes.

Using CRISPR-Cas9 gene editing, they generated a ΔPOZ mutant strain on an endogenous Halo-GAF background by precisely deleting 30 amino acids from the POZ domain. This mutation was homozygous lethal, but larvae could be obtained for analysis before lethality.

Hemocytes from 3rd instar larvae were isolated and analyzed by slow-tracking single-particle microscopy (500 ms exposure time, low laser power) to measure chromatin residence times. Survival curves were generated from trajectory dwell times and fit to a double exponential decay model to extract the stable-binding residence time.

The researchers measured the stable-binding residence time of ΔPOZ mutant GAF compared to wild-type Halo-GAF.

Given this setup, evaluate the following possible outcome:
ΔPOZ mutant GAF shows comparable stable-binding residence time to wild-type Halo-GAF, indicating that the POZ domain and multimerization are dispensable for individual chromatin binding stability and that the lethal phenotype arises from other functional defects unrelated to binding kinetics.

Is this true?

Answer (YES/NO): NO